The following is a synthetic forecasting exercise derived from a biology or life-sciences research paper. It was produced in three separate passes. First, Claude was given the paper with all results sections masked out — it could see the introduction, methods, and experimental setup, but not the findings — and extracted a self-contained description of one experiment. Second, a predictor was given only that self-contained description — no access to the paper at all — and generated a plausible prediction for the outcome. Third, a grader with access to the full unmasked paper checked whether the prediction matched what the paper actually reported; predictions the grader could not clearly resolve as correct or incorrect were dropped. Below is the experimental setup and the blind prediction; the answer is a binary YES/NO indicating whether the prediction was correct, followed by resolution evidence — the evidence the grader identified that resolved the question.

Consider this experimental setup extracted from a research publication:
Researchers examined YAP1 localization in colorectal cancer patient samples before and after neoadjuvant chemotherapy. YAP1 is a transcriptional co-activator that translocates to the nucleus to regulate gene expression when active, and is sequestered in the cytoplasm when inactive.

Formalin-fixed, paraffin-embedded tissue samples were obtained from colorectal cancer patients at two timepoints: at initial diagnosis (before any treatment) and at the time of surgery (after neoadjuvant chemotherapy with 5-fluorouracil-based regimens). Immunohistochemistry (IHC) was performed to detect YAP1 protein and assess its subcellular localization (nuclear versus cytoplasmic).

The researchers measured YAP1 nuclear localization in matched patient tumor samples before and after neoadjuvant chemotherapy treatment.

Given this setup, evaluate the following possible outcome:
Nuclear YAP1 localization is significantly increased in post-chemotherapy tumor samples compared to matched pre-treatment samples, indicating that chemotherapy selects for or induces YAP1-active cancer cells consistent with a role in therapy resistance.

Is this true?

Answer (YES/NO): YES